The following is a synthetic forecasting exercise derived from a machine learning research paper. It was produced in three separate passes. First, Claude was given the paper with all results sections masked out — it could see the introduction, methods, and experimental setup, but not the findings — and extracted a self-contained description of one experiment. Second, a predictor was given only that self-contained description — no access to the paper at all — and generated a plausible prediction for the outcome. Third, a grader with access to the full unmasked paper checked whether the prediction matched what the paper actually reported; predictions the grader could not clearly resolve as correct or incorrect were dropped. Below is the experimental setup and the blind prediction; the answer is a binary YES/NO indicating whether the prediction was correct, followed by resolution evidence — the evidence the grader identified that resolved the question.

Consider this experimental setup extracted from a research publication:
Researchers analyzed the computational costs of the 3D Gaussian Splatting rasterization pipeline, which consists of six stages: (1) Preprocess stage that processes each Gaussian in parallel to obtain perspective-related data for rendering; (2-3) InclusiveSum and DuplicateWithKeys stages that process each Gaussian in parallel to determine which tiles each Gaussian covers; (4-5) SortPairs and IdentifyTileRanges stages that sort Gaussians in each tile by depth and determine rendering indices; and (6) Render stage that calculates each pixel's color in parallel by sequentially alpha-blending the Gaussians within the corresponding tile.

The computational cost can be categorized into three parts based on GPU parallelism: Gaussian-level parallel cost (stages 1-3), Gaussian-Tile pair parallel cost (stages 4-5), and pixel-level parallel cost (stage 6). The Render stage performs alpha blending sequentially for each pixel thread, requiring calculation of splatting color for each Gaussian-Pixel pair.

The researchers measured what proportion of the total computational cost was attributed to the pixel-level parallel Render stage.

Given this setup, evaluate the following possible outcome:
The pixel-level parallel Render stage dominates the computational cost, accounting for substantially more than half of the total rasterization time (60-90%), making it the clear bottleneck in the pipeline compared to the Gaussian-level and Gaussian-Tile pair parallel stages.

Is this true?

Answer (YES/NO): NO